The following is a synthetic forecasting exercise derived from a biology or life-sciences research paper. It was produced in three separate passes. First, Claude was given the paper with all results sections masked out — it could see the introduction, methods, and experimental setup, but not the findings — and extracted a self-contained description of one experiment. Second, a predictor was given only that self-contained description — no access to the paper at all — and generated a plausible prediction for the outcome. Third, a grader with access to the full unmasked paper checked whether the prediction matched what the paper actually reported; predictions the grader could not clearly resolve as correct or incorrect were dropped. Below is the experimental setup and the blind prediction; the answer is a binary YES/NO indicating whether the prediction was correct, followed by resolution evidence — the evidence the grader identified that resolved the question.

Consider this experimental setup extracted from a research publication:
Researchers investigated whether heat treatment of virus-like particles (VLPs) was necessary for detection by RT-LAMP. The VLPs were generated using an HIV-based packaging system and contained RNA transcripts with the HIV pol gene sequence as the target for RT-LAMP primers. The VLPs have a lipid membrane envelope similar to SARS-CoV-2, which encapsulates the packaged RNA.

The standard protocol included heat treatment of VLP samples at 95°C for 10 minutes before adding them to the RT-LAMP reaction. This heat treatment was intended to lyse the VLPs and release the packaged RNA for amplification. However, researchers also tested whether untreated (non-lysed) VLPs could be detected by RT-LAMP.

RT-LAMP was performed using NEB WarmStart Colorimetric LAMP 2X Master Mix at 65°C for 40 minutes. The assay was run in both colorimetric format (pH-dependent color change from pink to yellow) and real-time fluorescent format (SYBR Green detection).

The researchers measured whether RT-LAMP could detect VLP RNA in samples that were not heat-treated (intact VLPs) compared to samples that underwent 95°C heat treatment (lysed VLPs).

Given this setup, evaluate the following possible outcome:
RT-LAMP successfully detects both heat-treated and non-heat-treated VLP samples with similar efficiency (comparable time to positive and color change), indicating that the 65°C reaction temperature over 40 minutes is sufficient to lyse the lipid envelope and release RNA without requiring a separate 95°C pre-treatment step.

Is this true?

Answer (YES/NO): YES